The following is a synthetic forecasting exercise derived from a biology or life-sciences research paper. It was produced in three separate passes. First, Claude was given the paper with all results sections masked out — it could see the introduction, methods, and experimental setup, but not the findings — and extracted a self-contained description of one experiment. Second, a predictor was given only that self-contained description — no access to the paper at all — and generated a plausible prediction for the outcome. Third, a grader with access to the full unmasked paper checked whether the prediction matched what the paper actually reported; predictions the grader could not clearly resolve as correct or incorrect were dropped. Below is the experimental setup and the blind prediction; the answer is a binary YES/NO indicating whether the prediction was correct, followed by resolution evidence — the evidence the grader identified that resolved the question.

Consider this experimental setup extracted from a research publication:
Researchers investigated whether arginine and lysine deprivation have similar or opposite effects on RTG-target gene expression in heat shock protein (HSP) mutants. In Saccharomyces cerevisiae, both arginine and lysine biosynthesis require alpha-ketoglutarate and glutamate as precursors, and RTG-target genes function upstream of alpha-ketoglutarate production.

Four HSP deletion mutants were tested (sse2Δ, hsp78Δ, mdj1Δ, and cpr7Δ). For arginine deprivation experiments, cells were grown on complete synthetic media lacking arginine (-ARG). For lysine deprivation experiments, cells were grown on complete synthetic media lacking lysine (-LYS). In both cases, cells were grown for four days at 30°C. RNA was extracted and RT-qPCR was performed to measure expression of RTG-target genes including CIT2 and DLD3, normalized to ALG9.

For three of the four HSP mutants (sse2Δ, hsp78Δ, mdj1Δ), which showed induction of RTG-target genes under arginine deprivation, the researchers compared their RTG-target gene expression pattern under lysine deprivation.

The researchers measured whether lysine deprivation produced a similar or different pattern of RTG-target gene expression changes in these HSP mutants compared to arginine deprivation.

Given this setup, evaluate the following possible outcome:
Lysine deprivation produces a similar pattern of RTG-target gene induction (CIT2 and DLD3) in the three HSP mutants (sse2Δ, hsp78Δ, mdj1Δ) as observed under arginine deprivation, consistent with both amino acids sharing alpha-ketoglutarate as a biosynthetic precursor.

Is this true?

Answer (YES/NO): NO